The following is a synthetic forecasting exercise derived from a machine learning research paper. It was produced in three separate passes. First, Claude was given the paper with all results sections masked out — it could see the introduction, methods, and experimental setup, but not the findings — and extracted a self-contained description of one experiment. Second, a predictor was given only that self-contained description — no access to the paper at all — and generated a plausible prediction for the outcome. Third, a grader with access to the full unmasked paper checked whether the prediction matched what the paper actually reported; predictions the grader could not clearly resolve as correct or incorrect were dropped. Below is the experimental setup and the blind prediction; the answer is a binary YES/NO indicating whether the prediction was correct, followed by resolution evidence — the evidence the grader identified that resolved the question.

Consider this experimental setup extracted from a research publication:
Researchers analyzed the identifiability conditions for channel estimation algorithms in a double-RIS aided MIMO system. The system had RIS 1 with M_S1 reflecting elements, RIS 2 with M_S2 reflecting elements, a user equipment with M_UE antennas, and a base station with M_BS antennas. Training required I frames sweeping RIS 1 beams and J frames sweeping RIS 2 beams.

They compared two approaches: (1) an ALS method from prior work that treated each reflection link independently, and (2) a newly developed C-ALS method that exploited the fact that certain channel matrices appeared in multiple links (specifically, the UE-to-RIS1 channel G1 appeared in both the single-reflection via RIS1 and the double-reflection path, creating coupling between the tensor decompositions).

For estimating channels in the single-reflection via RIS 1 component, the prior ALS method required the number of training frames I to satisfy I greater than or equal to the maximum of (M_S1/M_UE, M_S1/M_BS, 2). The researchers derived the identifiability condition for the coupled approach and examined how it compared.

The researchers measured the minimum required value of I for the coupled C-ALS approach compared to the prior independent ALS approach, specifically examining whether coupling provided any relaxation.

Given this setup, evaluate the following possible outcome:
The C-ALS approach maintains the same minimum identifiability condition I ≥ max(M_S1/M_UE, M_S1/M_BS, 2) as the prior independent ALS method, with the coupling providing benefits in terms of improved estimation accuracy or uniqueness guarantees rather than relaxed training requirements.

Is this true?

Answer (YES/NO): NO